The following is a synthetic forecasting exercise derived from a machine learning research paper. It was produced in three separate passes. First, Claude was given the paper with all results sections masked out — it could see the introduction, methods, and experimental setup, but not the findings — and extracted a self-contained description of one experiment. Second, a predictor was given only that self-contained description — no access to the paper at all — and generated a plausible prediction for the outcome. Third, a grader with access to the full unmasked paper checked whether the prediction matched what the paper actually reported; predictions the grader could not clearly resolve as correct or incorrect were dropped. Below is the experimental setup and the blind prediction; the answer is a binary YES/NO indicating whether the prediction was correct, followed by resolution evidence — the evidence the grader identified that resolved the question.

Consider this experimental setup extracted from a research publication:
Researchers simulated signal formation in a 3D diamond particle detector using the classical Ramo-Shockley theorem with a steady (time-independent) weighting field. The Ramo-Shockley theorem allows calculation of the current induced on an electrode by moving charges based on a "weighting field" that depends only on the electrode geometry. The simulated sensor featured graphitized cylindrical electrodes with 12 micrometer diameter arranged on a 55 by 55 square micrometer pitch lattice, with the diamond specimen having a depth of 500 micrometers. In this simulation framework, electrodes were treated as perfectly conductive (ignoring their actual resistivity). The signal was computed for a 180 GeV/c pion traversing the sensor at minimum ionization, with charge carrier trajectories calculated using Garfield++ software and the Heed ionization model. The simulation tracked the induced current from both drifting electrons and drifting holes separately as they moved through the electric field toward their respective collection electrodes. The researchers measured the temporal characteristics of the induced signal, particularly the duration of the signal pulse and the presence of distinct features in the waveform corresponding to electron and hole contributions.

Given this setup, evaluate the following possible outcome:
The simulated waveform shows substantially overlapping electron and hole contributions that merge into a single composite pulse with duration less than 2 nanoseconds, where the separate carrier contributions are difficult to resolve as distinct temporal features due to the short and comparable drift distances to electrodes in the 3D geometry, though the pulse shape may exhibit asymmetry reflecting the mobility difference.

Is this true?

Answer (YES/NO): NO